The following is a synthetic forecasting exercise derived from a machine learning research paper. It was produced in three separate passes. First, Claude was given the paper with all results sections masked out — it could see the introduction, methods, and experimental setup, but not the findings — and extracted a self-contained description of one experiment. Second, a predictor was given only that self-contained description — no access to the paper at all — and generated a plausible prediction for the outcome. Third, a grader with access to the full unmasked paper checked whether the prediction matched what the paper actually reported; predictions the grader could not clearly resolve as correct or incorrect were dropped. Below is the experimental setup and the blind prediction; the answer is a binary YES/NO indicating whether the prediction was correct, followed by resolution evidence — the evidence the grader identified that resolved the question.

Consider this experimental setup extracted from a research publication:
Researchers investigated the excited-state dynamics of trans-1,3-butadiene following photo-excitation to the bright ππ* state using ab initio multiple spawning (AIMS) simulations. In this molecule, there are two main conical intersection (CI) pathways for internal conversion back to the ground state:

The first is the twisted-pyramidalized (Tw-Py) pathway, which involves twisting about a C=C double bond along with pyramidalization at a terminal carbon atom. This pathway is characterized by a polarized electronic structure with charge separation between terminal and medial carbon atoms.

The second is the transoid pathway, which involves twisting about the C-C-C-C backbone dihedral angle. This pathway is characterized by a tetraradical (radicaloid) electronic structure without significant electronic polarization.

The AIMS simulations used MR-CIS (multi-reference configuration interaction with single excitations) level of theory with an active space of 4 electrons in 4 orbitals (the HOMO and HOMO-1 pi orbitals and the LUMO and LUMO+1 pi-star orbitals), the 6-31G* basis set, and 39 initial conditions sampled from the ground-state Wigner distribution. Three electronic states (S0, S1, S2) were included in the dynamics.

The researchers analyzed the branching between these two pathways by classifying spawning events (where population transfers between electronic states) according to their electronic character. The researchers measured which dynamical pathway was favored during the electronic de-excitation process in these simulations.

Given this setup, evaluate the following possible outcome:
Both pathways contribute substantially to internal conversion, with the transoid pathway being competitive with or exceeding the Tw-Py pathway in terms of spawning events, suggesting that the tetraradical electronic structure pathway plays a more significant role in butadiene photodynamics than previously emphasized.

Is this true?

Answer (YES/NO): NO